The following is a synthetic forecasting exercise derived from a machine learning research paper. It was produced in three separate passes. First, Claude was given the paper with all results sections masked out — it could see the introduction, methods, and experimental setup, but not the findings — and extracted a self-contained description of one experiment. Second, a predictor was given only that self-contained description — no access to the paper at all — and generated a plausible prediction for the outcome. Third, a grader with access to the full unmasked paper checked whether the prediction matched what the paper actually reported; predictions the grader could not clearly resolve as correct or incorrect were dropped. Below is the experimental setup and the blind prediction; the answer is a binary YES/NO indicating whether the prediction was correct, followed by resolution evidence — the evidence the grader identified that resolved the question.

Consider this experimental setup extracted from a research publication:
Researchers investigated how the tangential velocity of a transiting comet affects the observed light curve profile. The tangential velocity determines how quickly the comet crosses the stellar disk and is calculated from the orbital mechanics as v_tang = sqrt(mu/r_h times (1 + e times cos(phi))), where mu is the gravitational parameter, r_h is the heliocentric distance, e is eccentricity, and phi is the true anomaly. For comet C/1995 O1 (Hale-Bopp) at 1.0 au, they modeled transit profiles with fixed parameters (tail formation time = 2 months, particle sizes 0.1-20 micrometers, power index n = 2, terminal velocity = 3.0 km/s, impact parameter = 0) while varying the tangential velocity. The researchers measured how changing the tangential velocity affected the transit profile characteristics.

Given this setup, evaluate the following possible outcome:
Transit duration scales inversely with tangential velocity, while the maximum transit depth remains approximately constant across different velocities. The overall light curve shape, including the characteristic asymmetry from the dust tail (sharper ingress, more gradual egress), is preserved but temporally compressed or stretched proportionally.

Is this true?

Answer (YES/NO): YES